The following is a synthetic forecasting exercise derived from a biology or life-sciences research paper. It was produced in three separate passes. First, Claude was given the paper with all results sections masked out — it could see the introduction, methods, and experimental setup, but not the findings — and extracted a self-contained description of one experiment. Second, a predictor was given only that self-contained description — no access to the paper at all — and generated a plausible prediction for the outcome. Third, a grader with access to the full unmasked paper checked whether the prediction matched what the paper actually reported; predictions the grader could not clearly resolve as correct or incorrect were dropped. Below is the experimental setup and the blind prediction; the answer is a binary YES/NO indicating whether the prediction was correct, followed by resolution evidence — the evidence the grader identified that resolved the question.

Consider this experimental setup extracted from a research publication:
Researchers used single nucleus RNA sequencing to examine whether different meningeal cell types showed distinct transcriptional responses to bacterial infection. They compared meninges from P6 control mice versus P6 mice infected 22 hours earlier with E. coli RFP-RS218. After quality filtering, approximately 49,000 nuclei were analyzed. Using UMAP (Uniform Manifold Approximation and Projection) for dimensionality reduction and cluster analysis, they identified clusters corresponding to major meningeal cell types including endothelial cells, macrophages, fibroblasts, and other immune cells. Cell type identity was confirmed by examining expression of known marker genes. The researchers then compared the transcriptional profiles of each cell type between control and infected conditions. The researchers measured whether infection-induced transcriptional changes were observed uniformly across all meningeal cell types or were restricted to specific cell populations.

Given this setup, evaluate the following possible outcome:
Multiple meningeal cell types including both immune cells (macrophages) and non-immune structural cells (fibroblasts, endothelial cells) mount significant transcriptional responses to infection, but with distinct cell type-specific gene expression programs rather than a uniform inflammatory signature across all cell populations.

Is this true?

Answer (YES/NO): YES